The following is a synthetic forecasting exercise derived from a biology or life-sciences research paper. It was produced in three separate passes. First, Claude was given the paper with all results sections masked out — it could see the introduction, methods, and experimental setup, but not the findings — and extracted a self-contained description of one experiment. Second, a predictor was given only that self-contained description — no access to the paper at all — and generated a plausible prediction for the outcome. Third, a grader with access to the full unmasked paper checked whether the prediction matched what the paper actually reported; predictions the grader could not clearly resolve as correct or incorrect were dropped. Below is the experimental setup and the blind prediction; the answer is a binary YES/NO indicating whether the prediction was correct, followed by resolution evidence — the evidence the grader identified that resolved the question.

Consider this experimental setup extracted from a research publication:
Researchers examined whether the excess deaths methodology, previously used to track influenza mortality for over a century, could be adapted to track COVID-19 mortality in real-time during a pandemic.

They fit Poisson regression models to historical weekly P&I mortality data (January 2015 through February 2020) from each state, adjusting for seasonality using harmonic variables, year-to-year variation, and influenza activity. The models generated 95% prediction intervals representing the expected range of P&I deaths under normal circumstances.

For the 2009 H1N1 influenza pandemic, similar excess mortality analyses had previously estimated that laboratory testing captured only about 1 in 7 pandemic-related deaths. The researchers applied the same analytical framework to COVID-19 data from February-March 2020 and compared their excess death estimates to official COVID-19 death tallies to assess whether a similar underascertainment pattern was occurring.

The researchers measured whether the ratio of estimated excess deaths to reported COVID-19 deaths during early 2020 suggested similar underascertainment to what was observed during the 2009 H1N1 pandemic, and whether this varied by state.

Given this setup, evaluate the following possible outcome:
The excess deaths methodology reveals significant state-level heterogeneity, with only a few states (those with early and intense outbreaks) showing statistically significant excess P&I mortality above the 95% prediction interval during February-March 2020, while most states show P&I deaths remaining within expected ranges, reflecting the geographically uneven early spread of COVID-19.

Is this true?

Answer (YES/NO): NO